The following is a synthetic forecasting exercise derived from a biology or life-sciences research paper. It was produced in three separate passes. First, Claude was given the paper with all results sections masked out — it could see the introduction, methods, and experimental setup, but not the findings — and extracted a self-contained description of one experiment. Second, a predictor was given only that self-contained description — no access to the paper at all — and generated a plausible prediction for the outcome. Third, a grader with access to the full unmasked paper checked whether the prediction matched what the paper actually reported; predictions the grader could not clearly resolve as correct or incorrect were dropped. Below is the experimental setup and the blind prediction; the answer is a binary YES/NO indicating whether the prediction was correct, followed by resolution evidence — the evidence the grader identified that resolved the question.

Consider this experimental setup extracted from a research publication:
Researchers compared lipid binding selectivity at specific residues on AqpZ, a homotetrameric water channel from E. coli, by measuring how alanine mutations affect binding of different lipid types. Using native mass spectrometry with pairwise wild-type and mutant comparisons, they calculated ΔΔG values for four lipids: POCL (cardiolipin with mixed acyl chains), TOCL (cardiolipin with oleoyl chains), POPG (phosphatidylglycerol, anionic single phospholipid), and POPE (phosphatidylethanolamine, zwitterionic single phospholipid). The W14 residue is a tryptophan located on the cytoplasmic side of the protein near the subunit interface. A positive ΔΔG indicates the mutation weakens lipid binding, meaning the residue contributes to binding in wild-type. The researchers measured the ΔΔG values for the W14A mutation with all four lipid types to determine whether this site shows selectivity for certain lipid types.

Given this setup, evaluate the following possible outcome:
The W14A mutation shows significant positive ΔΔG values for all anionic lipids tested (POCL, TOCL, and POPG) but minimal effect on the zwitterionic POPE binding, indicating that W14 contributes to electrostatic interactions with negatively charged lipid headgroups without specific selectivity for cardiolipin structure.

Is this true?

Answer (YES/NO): NO